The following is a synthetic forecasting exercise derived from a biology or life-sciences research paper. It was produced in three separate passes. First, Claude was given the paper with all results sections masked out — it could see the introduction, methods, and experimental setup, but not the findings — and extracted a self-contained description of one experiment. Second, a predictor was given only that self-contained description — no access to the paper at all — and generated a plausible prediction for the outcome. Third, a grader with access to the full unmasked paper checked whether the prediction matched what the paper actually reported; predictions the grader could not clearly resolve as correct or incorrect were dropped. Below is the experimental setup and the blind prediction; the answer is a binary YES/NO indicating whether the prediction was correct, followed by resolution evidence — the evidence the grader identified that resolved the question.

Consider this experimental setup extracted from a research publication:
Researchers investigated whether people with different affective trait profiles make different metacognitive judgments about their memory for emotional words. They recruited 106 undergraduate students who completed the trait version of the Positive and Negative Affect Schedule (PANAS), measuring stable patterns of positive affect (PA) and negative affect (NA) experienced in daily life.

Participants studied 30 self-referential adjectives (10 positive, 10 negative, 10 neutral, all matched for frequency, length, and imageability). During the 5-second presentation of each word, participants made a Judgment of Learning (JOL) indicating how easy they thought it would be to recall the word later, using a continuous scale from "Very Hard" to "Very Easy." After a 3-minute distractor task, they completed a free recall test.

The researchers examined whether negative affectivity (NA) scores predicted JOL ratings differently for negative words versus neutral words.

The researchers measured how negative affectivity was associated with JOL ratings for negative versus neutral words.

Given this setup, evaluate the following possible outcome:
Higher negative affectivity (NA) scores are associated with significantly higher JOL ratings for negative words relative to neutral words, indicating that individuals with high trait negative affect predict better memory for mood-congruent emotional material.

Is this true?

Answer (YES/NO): YES